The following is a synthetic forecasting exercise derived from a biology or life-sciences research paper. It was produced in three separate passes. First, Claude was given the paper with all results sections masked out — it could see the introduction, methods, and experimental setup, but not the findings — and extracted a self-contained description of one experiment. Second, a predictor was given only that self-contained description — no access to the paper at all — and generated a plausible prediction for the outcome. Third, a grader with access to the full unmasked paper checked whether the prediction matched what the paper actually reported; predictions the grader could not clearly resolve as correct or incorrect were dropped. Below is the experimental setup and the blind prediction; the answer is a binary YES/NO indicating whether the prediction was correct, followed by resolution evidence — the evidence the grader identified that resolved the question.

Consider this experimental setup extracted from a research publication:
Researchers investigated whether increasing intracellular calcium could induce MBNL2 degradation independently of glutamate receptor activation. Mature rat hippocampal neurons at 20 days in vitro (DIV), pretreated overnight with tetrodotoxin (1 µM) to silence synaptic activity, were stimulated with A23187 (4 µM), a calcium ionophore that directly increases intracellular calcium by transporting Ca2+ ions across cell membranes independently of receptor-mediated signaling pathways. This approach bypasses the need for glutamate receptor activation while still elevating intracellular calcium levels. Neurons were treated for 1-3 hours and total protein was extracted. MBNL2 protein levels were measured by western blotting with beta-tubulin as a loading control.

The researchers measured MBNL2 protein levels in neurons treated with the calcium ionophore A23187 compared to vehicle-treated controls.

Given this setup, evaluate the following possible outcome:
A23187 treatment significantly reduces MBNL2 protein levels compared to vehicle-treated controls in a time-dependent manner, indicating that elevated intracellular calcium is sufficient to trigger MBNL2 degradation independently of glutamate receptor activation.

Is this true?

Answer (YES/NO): NO